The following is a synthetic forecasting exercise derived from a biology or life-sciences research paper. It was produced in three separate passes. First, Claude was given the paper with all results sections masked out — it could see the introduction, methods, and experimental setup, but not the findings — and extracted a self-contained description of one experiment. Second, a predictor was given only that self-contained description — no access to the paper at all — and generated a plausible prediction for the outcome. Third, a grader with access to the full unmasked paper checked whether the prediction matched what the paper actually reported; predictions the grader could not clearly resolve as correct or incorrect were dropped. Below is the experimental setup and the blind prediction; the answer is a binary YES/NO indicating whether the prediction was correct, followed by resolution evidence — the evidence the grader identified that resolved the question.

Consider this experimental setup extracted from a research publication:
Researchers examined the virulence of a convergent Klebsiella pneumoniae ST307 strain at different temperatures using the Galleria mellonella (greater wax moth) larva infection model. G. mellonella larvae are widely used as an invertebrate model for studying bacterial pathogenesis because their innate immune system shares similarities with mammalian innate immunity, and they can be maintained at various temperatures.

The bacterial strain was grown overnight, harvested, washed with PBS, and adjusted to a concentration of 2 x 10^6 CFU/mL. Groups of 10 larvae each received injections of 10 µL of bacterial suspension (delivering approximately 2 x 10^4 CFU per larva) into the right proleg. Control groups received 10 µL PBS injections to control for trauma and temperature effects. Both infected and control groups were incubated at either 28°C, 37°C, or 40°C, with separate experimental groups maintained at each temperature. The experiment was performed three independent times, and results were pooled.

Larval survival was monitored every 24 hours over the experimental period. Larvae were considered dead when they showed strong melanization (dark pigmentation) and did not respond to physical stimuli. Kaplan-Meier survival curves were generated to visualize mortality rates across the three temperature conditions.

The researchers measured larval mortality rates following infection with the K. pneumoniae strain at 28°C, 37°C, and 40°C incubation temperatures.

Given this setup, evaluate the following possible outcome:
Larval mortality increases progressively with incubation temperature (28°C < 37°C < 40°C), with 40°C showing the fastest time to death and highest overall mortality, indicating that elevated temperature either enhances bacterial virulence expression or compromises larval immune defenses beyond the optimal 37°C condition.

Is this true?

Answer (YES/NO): NO